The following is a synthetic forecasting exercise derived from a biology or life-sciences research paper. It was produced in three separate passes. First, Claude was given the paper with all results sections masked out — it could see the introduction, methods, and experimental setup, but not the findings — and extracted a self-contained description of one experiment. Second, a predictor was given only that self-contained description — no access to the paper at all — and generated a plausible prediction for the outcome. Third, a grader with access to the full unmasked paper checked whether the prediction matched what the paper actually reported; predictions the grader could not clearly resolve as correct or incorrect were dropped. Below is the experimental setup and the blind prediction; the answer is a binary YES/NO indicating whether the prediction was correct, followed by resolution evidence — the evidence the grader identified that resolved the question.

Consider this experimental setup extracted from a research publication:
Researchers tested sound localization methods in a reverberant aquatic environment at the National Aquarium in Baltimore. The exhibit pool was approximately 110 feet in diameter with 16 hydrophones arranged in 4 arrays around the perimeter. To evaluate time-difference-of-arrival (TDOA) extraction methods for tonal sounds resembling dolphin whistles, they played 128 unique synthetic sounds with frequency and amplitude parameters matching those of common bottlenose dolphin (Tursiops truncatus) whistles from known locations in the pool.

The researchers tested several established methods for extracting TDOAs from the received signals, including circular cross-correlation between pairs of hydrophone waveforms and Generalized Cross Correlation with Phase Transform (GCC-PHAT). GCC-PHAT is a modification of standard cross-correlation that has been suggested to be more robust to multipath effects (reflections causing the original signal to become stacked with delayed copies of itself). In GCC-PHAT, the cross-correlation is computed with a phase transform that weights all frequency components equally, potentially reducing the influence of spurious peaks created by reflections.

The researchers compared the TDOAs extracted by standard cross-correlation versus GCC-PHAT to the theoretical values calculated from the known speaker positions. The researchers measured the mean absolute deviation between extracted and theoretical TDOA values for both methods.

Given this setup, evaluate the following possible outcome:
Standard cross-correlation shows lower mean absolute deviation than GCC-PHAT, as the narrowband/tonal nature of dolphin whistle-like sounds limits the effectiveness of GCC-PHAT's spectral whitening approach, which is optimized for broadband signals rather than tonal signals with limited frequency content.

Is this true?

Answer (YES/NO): NO